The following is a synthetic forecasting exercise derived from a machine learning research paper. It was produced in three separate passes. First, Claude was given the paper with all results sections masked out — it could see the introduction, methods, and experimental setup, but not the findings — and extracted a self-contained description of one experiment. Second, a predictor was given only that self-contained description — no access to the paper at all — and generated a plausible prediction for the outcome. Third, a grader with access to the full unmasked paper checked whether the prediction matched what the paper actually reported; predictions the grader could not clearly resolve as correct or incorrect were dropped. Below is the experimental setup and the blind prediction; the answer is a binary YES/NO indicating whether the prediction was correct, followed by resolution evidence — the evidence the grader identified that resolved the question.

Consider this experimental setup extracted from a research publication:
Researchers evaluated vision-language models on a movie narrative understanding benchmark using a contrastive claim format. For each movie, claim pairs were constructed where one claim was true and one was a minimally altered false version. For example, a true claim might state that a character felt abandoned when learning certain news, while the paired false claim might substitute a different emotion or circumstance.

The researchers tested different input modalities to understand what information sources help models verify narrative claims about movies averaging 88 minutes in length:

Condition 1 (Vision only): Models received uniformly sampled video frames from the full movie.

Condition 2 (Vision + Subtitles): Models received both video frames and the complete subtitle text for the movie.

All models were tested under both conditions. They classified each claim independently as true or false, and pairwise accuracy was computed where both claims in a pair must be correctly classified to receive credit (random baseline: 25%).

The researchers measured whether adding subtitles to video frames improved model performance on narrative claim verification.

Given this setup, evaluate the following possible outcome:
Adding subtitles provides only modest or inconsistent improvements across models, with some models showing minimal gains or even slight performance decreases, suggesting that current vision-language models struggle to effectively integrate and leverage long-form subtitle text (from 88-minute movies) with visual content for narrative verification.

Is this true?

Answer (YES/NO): NO